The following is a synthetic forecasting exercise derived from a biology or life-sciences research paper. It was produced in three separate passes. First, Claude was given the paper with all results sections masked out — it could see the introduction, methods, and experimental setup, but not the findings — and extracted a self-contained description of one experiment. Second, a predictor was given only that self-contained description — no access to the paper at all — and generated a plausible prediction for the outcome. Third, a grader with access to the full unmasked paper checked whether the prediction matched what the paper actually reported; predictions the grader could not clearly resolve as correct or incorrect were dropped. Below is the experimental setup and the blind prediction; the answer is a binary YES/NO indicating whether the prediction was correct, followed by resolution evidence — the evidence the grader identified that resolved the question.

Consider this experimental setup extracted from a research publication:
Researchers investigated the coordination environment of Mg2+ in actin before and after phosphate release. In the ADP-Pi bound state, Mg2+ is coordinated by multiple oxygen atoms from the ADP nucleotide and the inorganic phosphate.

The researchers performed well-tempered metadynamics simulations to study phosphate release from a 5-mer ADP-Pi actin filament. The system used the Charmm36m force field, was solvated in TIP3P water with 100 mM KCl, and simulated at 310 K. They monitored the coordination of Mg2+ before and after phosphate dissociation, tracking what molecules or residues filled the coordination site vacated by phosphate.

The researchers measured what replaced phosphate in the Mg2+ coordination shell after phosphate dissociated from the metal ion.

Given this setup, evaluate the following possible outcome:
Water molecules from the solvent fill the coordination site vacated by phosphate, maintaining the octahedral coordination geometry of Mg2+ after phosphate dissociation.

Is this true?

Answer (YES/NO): YES